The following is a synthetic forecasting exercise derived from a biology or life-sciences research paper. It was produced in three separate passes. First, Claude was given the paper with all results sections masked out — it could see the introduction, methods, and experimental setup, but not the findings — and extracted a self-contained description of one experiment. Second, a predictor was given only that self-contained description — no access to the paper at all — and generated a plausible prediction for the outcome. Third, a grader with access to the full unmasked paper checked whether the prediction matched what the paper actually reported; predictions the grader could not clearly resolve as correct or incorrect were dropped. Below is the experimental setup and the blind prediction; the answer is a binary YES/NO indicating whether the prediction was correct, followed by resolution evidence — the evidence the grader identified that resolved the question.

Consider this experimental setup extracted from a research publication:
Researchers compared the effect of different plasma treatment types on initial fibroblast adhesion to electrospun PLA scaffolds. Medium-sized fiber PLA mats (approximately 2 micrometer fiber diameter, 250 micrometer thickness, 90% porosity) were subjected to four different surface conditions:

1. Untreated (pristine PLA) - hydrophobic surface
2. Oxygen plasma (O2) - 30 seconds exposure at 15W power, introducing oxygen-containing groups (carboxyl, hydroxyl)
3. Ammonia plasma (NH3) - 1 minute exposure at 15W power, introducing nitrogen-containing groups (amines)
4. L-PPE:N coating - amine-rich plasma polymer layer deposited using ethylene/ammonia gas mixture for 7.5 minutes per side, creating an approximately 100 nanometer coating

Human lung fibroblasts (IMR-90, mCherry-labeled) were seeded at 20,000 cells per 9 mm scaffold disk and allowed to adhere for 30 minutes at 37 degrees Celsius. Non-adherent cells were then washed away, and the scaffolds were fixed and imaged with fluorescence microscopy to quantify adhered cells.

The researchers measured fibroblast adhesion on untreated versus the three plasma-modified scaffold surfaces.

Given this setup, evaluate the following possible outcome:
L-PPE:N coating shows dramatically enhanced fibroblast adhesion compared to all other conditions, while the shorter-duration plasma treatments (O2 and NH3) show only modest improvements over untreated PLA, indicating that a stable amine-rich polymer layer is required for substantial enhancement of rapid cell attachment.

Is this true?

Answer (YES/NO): NO